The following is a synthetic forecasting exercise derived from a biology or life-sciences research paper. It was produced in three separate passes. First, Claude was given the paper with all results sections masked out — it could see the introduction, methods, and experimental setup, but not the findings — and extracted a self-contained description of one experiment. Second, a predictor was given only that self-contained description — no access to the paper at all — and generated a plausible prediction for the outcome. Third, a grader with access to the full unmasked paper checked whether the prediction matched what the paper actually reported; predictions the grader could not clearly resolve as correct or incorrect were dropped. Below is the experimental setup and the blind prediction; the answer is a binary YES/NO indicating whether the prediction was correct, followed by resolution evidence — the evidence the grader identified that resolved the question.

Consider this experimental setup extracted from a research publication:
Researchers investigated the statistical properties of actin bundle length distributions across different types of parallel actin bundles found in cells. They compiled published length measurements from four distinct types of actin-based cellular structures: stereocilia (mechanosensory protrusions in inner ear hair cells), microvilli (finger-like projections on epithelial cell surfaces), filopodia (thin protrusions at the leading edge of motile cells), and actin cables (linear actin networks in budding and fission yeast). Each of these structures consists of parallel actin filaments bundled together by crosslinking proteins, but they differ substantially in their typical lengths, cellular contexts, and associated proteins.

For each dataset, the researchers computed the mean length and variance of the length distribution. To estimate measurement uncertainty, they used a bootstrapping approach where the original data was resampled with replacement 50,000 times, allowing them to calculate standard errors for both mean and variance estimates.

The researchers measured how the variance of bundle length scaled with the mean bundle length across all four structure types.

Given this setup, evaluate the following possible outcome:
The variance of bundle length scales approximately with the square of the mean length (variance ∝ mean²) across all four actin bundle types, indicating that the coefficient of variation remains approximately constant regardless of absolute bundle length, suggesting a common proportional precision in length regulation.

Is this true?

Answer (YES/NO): YES